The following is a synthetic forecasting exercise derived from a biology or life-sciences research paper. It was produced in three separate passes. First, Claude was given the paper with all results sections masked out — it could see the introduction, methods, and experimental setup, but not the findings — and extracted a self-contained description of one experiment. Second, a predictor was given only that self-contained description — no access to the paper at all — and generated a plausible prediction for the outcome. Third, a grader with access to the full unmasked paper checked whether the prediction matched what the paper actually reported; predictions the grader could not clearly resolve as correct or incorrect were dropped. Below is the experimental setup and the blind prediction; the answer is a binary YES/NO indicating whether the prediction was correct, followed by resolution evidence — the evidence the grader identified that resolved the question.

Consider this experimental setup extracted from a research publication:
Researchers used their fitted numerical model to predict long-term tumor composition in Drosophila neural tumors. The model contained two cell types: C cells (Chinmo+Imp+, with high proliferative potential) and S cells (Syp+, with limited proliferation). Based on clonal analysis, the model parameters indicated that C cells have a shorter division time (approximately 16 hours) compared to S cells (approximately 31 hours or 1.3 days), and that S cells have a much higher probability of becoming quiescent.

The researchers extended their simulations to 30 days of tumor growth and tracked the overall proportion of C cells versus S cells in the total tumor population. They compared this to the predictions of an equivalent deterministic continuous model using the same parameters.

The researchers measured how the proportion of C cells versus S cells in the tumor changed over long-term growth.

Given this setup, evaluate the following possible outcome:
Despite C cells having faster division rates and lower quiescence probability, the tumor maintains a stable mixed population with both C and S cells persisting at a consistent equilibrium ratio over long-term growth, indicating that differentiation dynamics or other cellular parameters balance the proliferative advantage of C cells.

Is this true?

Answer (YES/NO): YES